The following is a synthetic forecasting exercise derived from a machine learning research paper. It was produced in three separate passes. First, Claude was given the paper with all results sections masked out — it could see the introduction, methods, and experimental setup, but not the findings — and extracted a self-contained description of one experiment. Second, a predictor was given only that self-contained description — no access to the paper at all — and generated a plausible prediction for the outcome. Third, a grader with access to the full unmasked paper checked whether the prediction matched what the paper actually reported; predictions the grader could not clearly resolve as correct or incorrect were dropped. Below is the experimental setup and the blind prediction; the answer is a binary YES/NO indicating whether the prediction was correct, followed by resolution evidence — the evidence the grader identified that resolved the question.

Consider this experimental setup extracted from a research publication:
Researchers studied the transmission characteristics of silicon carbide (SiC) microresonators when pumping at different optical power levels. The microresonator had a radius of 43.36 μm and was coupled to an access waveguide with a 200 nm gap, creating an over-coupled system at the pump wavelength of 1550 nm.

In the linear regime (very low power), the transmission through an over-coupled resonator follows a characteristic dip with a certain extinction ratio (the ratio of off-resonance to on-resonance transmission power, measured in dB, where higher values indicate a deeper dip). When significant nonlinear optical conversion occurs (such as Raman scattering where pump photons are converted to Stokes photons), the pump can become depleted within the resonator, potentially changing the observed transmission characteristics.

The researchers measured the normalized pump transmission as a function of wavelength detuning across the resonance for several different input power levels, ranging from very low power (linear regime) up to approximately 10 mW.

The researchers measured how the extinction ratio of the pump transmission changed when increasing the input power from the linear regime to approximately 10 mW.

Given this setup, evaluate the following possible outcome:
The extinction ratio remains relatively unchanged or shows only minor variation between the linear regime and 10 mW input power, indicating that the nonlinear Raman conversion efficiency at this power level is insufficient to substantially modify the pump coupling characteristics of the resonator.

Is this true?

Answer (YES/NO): NO